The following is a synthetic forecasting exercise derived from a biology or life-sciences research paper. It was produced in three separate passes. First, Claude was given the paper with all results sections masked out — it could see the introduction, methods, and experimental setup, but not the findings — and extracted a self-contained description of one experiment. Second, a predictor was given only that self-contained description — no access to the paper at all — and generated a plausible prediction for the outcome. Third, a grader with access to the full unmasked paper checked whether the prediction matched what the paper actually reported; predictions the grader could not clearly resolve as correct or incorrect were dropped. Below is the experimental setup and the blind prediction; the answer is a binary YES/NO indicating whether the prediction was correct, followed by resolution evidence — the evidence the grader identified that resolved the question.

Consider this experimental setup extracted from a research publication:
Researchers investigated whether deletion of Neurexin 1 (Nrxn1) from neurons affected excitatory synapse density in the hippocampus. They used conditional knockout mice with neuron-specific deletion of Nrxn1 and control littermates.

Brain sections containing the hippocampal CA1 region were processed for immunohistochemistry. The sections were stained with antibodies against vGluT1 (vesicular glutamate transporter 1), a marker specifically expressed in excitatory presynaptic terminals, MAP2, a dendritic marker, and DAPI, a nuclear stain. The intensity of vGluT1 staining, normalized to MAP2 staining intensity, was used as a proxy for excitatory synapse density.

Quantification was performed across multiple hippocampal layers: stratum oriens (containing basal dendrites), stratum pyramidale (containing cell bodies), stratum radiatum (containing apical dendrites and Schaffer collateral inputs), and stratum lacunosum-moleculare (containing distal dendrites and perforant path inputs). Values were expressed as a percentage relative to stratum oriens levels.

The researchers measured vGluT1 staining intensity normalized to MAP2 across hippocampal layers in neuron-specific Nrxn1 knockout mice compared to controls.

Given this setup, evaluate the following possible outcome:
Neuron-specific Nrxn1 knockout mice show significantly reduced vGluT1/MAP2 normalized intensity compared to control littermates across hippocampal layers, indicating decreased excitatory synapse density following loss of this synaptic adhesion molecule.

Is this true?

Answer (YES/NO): NO